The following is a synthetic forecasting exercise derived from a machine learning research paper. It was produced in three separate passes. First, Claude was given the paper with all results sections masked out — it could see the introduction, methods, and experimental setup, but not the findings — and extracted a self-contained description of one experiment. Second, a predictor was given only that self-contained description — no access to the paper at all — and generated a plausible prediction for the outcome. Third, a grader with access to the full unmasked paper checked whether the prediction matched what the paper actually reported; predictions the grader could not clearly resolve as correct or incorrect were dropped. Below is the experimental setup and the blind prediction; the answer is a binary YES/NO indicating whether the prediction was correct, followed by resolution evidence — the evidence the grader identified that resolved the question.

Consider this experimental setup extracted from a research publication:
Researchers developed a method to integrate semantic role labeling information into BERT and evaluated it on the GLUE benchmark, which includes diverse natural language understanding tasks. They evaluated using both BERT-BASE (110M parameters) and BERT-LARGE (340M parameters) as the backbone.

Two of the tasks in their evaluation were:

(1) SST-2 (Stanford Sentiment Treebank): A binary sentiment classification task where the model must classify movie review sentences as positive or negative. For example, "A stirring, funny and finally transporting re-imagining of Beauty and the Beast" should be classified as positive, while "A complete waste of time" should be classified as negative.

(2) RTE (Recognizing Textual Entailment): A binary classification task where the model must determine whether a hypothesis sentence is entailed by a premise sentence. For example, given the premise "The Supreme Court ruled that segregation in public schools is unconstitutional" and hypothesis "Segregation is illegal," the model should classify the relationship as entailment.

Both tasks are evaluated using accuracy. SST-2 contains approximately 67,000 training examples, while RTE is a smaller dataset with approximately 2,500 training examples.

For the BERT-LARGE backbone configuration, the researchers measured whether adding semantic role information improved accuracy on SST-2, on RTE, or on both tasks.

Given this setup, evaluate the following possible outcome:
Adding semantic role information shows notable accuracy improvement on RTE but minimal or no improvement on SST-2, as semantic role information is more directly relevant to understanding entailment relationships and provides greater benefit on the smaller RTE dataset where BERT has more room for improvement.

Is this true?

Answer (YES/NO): YES